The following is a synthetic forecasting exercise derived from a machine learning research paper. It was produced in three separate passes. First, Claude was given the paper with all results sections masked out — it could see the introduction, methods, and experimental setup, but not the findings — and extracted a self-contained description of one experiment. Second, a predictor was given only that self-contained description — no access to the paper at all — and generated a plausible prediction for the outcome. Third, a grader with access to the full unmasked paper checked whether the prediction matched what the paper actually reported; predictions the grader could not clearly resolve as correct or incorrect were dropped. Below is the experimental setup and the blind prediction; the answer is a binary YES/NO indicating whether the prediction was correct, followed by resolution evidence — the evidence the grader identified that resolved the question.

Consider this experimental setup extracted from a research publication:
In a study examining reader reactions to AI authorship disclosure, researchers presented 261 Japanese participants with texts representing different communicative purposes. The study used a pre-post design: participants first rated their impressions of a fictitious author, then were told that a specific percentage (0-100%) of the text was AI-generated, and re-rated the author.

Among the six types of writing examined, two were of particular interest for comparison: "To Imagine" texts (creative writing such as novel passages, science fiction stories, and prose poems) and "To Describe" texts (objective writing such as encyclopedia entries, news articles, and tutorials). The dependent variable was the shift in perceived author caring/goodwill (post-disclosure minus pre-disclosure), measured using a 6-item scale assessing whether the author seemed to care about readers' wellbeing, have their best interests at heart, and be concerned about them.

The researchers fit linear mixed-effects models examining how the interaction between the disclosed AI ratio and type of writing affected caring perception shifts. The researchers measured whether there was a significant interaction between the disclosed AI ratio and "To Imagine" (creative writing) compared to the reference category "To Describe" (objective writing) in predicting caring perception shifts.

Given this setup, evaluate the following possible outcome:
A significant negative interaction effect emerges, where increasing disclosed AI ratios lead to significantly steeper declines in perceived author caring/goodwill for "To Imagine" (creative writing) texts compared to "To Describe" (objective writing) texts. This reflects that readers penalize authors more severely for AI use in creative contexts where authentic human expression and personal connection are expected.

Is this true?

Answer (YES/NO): NO